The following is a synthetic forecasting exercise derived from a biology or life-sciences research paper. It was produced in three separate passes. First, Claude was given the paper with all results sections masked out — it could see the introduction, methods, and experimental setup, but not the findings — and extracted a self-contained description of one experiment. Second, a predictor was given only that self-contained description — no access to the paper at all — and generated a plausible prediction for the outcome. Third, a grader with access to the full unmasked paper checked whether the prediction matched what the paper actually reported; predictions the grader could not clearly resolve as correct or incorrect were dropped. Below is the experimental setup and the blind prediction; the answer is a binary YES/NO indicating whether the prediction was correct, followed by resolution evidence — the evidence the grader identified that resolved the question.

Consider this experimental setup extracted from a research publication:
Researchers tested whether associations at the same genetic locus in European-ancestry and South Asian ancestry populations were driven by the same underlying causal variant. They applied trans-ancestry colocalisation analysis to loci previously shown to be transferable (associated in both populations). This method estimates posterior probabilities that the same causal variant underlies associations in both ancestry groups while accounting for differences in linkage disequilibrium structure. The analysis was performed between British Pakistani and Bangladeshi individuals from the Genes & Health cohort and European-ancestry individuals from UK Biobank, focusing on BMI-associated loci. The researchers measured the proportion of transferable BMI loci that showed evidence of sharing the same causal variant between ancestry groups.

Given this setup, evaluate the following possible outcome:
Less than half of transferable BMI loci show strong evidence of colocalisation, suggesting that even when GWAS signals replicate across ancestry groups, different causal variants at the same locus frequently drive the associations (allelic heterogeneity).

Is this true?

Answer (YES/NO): YES